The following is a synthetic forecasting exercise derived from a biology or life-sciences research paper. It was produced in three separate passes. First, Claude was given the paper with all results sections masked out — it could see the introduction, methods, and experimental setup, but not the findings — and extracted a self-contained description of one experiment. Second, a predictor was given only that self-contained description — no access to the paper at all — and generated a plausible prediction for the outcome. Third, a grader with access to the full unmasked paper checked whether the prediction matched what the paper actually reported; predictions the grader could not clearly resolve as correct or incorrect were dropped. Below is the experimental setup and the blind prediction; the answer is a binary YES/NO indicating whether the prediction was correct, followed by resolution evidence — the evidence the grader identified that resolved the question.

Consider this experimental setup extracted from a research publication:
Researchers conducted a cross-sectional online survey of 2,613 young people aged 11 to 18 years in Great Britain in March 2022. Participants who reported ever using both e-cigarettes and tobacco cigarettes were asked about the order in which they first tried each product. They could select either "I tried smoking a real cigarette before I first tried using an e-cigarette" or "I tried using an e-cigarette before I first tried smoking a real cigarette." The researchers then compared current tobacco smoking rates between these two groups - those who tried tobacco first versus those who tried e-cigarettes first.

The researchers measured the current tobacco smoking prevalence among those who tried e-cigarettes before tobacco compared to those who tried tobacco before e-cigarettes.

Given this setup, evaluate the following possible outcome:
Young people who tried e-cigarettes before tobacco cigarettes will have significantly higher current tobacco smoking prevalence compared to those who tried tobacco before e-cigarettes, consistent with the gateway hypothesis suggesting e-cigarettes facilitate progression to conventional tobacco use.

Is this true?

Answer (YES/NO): NO